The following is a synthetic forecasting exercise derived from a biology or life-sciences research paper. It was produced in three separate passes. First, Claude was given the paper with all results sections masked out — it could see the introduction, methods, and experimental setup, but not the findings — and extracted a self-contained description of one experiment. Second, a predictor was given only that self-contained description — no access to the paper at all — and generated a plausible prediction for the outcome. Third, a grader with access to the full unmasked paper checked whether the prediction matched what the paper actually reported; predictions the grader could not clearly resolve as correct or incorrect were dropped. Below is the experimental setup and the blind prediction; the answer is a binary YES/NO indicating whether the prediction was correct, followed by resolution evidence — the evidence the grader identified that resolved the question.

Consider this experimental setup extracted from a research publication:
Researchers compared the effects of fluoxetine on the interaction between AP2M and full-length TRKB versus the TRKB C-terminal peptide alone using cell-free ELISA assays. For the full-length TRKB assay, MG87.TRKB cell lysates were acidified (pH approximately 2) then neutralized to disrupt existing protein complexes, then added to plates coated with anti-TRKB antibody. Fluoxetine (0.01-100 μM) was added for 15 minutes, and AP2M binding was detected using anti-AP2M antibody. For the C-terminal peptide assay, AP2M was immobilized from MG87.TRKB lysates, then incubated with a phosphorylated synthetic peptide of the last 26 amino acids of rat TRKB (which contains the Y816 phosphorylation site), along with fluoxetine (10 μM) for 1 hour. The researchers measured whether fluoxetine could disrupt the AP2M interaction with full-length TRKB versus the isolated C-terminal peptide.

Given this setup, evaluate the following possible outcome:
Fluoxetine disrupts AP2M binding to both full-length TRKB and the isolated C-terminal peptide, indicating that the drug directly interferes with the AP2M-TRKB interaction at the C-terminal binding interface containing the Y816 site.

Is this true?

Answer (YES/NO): NO